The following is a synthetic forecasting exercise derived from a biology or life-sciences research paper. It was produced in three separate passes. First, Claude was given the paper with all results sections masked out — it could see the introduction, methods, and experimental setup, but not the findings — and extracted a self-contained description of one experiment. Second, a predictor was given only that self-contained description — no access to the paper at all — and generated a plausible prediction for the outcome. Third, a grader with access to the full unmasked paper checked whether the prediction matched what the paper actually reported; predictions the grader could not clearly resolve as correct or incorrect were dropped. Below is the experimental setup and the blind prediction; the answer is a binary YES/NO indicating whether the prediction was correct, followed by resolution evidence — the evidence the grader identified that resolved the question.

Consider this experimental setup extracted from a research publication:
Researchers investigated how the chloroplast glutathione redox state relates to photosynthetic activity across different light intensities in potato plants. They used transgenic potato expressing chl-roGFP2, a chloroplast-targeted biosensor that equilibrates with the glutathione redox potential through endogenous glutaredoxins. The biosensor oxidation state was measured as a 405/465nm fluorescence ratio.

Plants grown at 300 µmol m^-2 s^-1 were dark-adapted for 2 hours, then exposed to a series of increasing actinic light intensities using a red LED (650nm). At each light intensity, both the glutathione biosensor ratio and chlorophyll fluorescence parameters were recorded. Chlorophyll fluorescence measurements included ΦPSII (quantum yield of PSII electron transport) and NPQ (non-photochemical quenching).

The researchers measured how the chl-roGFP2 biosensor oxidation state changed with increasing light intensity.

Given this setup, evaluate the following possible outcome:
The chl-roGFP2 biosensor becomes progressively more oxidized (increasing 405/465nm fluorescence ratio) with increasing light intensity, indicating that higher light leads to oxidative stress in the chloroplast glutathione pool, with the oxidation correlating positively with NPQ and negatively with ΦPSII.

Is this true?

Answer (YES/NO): NO